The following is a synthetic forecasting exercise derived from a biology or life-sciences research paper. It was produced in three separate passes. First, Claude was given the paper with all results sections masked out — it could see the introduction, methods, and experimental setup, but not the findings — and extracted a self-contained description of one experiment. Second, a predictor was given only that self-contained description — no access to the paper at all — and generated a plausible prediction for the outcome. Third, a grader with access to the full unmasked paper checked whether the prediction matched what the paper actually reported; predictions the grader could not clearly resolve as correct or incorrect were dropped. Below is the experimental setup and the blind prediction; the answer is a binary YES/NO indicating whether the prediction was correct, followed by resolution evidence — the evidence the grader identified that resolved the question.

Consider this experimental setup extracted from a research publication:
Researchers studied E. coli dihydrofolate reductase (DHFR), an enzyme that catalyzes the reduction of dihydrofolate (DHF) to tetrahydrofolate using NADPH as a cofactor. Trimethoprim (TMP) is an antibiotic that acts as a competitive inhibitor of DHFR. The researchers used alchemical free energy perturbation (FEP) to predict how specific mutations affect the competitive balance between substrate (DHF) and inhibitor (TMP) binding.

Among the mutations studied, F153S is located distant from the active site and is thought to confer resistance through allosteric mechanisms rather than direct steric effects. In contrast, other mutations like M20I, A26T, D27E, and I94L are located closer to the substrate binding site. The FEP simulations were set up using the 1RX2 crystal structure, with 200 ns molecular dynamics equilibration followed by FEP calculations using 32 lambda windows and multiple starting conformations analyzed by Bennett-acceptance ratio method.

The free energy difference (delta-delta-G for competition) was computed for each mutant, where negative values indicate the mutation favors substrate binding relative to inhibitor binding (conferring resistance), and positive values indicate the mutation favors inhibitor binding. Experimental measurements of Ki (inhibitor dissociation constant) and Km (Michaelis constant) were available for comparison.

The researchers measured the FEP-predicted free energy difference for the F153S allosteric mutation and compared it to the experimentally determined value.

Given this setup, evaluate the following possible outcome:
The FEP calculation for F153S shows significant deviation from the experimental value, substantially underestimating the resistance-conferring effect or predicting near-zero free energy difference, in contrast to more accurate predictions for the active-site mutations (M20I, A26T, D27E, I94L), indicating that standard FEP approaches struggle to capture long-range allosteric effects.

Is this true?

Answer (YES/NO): NO